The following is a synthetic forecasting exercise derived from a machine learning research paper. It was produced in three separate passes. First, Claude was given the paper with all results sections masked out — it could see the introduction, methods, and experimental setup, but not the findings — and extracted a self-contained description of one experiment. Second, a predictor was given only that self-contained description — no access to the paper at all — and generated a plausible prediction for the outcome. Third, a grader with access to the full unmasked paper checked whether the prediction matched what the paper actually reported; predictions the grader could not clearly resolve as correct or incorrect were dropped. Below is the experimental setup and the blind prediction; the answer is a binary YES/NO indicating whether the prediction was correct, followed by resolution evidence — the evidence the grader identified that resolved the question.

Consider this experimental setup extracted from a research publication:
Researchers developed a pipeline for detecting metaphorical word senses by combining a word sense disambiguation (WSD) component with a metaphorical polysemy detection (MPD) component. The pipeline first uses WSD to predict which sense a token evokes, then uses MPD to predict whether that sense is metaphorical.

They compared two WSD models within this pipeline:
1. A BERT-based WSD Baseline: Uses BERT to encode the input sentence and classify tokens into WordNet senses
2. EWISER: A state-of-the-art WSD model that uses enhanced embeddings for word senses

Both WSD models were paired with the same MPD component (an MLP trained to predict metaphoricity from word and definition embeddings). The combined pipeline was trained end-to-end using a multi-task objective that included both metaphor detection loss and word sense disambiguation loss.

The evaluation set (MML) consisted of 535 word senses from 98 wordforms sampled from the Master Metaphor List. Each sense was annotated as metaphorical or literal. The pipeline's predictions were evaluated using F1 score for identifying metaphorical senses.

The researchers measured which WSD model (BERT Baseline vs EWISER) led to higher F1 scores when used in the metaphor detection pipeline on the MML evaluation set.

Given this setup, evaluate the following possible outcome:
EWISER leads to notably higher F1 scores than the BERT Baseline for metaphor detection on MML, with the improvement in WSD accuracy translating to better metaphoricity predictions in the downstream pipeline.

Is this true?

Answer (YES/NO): NO